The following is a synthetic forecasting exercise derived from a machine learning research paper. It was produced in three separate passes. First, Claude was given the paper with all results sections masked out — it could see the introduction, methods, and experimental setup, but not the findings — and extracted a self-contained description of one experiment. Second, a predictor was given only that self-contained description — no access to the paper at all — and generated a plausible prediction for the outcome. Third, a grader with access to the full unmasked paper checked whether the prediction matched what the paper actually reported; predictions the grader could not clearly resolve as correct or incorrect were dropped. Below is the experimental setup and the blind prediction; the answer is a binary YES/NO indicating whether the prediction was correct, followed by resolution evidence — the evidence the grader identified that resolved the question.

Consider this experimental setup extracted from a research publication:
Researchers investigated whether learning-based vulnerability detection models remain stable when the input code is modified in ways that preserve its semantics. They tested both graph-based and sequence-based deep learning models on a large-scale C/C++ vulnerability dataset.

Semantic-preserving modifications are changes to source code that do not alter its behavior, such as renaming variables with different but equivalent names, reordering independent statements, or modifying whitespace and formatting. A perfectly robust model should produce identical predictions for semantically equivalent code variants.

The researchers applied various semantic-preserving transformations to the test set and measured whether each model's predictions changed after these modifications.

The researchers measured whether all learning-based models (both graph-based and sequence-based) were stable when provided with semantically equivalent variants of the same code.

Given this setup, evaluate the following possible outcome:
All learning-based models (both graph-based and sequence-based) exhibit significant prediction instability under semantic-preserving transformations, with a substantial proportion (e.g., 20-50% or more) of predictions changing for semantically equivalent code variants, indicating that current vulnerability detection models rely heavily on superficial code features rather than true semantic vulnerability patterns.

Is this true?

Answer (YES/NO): NO